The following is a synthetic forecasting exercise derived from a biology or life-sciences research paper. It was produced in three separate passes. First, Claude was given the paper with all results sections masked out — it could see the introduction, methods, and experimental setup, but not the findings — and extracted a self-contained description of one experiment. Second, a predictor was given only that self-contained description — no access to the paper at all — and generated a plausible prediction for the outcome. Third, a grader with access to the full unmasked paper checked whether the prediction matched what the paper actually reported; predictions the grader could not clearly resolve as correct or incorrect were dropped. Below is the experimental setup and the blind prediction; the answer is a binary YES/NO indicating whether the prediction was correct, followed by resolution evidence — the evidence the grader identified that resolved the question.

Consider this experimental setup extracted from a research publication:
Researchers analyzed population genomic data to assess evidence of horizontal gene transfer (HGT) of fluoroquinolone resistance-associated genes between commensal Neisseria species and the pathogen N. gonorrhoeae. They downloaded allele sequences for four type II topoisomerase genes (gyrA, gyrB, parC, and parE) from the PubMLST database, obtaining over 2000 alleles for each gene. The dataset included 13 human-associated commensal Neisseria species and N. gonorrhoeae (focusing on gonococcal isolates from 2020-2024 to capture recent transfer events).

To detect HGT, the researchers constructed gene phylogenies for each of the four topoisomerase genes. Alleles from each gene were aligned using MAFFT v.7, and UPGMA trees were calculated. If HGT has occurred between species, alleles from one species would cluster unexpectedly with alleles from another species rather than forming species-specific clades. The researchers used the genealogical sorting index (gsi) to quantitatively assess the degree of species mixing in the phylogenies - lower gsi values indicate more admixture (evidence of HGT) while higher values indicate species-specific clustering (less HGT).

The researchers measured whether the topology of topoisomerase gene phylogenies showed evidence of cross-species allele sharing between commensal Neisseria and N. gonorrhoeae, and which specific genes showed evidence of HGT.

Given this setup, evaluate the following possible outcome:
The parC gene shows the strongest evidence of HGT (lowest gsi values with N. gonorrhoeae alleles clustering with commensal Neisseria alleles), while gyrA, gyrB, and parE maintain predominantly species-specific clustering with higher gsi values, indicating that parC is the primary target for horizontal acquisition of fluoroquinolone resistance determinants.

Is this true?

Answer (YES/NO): NO